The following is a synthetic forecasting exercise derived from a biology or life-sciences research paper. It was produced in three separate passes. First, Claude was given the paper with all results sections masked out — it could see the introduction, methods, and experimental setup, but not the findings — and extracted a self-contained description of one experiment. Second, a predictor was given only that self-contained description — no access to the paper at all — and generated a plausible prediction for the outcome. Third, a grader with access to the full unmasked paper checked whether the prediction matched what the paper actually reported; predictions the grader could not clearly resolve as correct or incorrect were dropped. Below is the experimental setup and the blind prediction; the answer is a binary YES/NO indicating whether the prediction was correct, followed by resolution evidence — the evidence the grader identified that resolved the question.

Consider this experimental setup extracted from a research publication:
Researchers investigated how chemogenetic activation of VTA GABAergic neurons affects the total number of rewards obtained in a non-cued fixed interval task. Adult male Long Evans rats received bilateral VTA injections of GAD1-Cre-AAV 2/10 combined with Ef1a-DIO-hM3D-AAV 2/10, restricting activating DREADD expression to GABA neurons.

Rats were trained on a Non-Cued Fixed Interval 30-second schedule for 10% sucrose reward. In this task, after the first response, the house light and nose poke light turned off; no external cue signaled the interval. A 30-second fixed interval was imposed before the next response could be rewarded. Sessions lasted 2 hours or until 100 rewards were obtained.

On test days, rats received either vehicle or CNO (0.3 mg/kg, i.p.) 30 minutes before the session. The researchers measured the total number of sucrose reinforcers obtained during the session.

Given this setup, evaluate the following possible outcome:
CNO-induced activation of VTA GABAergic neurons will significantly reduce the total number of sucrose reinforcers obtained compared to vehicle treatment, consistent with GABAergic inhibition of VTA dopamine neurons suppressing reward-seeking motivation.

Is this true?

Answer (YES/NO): NO